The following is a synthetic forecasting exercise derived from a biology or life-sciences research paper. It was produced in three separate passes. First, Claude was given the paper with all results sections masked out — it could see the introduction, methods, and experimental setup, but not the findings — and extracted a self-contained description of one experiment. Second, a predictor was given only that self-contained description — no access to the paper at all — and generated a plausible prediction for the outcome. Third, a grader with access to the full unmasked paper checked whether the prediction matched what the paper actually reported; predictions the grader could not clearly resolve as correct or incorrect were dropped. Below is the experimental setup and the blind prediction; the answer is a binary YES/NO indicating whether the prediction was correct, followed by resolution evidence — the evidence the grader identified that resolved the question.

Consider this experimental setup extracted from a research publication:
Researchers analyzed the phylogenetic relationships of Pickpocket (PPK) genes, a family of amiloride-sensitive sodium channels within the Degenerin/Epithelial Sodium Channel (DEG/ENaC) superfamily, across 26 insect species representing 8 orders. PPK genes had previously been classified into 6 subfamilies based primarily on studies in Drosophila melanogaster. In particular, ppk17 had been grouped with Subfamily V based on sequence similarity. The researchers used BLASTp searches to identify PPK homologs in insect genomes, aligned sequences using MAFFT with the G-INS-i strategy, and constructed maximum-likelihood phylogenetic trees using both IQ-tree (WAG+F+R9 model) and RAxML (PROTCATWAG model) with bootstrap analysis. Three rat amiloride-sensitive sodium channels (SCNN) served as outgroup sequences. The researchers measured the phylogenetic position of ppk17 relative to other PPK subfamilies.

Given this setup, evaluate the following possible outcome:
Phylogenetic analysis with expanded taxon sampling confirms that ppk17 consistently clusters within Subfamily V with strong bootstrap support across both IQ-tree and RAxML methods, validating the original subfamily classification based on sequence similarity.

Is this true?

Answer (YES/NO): NO